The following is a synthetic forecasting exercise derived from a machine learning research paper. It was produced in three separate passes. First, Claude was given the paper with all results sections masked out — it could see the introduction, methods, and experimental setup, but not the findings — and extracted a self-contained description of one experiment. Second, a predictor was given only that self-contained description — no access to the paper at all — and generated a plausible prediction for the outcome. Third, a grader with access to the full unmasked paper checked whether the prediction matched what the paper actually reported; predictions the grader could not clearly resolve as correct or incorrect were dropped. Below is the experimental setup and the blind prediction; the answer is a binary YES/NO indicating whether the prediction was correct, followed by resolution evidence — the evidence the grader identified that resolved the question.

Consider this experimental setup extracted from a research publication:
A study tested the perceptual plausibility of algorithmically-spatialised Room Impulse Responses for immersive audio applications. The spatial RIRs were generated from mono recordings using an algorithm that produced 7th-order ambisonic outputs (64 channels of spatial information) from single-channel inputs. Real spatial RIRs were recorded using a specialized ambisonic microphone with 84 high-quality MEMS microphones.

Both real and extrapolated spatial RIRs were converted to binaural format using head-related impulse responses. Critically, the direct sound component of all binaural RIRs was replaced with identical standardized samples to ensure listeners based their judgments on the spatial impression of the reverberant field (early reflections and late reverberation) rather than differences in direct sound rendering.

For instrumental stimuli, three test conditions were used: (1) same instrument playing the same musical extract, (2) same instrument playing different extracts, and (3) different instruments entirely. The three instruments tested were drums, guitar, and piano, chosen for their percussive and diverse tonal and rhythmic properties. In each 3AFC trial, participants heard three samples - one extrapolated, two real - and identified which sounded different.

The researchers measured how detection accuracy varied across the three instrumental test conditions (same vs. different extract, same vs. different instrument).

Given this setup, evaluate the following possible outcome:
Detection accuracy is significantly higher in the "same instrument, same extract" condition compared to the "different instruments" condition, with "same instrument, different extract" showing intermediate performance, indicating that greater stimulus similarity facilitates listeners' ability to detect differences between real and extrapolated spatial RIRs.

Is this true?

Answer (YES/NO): YES